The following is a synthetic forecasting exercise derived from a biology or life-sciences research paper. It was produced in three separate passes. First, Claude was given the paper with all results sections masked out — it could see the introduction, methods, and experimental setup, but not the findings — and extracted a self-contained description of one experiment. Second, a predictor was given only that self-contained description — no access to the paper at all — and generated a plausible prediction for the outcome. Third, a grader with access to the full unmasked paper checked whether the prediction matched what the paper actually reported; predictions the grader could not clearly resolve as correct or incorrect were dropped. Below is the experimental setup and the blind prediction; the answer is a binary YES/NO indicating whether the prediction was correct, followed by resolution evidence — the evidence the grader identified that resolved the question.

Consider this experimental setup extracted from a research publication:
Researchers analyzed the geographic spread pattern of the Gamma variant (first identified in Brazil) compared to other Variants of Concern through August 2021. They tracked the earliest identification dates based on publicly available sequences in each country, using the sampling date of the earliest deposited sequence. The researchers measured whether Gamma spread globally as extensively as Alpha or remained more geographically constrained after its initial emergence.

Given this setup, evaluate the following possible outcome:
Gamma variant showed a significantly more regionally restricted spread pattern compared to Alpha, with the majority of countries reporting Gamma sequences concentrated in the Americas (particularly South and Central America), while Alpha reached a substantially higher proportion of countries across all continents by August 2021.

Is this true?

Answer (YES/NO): YES